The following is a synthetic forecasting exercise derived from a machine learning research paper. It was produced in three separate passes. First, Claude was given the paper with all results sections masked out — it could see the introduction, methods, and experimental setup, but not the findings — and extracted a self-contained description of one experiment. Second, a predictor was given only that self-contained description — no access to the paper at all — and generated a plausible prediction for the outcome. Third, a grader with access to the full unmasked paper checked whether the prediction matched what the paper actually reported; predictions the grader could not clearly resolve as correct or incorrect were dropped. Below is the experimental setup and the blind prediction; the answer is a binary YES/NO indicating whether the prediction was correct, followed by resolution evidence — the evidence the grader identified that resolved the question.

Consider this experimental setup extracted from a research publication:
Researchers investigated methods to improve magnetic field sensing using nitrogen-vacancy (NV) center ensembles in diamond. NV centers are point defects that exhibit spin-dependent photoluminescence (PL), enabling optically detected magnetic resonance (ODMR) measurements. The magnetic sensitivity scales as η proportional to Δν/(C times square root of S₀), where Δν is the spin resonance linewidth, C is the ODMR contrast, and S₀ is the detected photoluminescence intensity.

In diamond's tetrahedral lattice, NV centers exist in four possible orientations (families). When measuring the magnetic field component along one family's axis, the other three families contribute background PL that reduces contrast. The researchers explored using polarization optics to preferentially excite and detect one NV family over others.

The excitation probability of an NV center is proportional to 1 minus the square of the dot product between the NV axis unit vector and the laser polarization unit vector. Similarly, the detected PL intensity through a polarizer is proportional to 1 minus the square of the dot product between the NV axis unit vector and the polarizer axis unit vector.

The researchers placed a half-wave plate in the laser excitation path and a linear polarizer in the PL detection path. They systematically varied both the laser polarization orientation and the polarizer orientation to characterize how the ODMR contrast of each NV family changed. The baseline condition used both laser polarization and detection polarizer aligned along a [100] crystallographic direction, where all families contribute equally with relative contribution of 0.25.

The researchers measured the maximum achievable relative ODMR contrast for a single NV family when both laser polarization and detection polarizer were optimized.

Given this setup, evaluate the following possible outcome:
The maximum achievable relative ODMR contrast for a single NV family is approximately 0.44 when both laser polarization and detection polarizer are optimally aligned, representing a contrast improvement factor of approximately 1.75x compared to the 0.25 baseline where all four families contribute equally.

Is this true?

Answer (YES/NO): NO